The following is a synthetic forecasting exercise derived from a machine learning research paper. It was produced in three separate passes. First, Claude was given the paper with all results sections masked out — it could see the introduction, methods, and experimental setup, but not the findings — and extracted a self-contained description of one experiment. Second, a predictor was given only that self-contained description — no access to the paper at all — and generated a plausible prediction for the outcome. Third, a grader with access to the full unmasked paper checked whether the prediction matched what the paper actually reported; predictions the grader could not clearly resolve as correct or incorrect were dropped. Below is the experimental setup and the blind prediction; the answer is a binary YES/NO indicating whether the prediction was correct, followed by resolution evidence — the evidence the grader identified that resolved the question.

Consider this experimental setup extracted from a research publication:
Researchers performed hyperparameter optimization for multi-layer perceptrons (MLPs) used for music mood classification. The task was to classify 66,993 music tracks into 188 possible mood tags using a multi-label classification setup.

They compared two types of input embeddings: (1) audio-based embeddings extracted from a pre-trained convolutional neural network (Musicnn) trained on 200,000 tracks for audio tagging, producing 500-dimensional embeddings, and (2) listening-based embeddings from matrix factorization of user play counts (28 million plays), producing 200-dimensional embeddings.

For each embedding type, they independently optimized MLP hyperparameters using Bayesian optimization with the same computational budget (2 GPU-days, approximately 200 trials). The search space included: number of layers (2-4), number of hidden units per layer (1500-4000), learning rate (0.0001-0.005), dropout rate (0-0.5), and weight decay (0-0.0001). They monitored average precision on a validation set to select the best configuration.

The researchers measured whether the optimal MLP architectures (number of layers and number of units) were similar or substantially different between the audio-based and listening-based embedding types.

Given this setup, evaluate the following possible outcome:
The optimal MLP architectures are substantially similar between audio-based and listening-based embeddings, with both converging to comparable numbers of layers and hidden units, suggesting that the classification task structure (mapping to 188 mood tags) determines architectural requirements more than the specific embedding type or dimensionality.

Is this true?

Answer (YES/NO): YES